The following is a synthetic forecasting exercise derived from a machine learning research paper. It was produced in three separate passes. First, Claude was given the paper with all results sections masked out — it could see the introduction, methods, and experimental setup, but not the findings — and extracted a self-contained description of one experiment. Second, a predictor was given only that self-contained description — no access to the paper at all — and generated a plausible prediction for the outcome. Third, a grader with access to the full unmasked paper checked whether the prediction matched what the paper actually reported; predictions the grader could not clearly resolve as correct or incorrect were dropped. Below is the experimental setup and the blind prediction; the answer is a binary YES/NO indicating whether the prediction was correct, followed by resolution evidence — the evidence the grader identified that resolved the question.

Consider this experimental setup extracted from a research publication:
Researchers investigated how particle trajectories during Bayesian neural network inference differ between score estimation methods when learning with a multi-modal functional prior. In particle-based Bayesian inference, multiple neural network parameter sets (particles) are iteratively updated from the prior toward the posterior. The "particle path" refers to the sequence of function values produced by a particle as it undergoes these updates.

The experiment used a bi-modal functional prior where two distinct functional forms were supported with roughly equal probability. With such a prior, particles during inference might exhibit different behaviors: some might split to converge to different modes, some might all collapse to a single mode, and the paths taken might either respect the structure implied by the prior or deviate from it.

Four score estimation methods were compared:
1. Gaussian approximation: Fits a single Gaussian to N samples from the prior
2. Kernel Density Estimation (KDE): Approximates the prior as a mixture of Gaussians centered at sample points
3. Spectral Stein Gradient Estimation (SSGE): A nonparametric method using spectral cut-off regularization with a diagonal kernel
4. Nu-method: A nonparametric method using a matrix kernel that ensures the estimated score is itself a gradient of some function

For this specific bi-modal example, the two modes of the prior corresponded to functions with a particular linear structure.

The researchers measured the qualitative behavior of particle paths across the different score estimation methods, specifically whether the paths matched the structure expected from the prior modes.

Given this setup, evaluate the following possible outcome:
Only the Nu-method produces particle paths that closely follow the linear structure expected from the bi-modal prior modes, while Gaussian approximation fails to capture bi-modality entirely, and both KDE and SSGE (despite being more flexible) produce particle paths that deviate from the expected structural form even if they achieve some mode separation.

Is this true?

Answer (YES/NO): YES